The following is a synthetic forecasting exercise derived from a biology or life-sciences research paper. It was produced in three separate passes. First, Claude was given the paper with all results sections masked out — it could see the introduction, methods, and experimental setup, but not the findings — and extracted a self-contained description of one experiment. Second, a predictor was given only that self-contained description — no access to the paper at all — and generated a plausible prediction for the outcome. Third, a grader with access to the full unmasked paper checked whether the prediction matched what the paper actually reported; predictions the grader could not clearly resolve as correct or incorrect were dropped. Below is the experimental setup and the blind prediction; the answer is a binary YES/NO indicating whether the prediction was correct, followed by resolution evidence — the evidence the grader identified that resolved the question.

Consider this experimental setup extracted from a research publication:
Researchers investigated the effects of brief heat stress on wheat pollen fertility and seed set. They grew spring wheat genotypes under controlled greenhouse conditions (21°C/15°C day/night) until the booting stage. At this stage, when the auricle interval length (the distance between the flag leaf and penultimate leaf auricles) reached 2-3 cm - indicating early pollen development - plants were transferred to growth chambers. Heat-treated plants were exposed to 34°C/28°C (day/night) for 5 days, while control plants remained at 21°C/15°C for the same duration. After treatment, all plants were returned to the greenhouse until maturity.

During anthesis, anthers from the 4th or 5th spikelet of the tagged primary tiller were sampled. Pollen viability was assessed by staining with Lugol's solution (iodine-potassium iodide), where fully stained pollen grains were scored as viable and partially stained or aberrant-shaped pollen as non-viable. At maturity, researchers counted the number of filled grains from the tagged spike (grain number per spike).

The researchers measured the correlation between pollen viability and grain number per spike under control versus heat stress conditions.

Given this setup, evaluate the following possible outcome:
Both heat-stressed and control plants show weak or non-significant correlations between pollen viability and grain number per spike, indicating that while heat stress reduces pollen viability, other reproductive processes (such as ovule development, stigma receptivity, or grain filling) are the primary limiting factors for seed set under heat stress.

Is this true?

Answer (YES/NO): NO